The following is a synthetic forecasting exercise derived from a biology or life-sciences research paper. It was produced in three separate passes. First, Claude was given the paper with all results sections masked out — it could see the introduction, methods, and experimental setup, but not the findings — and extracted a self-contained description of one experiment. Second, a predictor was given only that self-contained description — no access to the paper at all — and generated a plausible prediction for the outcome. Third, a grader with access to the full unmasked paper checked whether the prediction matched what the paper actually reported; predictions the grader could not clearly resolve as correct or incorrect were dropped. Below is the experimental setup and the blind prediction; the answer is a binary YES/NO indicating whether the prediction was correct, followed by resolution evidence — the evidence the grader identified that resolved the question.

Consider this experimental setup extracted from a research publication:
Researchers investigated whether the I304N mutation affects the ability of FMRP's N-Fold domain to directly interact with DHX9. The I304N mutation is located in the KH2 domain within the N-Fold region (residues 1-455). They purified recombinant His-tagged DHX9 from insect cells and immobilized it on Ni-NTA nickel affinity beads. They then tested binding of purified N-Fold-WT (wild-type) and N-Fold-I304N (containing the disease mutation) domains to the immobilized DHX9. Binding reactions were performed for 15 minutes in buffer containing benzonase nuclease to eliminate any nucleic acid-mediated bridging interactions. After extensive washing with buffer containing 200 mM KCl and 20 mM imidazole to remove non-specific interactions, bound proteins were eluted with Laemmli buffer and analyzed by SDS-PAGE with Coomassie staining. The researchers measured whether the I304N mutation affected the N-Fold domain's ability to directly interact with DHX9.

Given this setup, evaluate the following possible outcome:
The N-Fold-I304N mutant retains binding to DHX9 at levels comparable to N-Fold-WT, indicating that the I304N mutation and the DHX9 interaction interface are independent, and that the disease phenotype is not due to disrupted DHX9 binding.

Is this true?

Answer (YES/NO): NO